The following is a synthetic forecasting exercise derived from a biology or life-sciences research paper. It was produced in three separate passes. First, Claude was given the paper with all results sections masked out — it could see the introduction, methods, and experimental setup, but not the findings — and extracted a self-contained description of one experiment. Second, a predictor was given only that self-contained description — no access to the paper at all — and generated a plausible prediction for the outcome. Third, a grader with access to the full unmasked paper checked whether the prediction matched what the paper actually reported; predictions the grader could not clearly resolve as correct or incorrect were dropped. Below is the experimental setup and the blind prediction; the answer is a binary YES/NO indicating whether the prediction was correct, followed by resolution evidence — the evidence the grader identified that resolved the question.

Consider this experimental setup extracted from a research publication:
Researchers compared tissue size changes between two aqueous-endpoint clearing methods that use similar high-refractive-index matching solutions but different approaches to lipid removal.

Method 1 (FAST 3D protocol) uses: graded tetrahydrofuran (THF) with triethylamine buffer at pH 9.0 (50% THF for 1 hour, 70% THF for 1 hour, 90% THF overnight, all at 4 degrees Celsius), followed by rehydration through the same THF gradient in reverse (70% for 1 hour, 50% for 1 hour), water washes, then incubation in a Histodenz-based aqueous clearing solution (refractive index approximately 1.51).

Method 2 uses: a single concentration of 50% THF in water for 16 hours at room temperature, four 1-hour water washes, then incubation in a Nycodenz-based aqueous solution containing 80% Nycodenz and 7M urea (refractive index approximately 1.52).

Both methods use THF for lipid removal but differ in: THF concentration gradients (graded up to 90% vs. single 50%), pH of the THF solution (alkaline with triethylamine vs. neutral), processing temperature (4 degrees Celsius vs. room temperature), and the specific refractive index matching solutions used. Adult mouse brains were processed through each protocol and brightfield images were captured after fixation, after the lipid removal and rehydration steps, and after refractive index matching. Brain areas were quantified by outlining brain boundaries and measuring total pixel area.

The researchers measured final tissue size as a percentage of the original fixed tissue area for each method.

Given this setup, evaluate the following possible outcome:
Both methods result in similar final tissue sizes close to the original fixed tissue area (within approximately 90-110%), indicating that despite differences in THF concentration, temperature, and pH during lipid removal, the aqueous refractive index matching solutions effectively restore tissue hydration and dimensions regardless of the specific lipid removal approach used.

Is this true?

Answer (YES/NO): NO